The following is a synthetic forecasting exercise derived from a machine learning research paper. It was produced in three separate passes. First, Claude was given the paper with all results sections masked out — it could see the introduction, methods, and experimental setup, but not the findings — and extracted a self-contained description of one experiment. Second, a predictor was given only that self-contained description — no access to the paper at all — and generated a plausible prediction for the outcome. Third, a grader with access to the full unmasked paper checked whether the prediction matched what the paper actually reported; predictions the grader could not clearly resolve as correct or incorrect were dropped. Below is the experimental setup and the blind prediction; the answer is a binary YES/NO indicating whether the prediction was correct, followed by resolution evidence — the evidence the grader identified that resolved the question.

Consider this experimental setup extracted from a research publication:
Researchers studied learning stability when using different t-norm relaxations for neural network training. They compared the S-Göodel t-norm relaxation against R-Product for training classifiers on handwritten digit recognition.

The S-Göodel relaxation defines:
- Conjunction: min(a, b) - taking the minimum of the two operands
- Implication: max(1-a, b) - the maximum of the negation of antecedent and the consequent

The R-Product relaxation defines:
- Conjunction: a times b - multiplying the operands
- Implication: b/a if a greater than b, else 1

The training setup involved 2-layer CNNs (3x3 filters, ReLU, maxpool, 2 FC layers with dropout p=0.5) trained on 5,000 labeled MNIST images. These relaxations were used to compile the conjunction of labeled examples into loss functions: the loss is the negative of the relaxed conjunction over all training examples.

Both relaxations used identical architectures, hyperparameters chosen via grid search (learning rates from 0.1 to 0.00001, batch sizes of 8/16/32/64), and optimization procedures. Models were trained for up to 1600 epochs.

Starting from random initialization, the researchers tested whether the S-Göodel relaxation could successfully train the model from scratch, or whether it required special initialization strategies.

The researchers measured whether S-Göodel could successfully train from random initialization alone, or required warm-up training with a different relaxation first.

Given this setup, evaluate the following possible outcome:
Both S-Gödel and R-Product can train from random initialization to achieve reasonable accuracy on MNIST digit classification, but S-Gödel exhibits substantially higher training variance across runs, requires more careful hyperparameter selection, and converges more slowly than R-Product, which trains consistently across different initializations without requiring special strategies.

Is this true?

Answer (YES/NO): NO